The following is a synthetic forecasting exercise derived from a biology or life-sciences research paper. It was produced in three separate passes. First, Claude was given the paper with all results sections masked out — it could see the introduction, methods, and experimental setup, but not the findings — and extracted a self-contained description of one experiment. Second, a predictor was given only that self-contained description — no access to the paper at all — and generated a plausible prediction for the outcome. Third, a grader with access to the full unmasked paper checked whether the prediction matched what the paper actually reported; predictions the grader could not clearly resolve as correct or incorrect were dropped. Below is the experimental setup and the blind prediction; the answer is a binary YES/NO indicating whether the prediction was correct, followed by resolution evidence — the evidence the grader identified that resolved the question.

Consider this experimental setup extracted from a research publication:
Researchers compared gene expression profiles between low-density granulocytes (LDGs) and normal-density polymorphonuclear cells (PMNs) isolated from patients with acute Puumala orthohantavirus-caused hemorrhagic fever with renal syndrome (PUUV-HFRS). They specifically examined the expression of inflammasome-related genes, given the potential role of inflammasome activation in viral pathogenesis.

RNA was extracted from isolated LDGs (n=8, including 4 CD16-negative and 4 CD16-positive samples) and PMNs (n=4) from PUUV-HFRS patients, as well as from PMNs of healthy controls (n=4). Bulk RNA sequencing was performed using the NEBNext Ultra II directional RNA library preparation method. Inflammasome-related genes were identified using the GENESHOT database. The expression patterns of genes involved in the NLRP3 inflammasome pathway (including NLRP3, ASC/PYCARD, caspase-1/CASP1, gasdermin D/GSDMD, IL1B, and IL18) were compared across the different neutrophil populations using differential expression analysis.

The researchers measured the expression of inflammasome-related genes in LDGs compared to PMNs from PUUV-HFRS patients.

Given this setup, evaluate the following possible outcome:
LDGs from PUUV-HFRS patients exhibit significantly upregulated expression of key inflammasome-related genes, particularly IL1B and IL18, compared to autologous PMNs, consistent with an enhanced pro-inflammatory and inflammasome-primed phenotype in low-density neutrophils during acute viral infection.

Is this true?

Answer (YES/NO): NO